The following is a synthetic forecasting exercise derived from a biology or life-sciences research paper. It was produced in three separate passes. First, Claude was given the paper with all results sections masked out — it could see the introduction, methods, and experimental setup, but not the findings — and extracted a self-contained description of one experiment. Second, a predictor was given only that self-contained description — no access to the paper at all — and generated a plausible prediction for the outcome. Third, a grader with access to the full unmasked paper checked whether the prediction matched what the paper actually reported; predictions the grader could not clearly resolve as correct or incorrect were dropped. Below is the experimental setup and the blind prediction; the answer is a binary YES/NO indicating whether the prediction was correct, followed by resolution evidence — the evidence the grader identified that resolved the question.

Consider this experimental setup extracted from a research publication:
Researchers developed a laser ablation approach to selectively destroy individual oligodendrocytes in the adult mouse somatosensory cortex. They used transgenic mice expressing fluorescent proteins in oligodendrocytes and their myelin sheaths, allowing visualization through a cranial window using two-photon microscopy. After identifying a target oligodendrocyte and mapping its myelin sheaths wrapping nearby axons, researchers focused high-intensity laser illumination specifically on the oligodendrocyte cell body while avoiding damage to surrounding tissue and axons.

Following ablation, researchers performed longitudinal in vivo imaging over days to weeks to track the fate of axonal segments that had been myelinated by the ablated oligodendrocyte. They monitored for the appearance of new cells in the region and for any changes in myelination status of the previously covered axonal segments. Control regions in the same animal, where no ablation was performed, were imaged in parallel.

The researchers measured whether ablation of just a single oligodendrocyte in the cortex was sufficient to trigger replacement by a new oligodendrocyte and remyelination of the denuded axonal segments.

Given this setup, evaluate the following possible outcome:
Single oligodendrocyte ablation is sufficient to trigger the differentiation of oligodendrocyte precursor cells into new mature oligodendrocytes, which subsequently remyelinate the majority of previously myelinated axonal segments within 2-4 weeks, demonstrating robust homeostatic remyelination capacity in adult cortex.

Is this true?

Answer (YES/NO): NO